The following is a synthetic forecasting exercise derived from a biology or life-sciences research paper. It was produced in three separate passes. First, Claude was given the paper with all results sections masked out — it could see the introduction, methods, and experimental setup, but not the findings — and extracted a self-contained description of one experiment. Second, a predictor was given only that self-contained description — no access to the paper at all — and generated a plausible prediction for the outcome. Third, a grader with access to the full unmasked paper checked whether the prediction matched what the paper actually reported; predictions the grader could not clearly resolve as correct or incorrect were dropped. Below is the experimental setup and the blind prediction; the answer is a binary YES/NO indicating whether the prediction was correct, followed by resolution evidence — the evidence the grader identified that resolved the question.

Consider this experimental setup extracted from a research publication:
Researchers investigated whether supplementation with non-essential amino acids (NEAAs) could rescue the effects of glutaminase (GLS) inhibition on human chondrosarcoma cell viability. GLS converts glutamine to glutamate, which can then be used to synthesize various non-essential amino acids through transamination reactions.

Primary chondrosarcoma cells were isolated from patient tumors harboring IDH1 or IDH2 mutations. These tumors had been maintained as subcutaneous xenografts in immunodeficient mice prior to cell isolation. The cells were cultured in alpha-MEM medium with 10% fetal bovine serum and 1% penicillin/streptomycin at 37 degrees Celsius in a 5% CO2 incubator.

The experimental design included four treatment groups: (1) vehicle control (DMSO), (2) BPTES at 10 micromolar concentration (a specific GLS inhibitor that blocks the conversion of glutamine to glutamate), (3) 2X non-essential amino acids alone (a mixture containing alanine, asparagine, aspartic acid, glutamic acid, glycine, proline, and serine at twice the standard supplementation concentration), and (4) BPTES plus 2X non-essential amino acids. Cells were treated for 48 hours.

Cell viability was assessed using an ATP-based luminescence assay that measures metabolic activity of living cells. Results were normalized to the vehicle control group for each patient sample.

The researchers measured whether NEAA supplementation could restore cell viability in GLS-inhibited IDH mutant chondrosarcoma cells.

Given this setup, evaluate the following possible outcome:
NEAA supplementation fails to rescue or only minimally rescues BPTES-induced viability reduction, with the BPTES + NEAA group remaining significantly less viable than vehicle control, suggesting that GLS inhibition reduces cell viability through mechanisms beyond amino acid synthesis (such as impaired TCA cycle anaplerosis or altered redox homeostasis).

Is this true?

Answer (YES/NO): YES